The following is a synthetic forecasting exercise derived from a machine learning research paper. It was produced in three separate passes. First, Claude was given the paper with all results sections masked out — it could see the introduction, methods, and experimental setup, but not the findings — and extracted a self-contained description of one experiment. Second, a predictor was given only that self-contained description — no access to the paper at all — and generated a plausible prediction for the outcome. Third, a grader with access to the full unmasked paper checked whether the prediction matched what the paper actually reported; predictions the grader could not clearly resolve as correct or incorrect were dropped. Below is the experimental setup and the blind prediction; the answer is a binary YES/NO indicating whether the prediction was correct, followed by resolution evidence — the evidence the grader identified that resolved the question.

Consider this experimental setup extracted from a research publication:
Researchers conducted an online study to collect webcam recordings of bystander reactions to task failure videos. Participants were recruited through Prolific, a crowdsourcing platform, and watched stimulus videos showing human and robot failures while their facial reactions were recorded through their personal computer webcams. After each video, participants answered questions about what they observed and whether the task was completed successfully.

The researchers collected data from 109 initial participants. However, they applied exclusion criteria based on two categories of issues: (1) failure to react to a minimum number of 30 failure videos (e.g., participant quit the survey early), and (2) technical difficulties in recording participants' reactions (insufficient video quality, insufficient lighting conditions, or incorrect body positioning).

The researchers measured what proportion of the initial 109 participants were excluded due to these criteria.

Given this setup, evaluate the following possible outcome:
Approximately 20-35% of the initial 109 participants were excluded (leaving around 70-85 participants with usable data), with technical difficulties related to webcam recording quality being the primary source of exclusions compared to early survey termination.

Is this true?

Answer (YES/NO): NO